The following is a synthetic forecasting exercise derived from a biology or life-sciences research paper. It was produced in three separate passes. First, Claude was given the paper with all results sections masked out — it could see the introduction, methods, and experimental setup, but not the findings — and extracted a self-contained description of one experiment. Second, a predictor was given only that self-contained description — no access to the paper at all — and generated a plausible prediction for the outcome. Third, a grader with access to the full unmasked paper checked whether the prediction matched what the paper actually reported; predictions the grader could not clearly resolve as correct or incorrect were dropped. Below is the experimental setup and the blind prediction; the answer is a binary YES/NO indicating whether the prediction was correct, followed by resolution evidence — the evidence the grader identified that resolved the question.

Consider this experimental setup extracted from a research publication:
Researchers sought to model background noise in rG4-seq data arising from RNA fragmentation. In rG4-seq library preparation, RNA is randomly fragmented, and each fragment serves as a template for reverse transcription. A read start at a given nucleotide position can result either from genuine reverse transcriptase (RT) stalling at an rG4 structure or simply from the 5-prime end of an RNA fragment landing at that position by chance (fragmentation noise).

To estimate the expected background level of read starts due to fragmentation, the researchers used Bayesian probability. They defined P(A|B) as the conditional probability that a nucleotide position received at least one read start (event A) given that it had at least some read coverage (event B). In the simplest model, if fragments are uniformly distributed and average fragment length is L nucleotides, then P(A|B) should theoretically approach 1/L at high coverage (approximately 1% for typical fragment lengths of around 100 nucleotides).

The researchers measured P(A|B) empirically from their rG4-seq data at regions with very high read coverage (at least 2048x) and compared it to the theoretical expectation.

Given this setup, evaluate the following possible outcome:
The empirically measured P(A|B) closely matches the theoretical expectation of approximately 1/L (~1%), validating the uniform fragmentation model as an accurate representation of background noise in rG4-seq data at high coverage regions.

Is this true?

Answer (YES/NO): YES